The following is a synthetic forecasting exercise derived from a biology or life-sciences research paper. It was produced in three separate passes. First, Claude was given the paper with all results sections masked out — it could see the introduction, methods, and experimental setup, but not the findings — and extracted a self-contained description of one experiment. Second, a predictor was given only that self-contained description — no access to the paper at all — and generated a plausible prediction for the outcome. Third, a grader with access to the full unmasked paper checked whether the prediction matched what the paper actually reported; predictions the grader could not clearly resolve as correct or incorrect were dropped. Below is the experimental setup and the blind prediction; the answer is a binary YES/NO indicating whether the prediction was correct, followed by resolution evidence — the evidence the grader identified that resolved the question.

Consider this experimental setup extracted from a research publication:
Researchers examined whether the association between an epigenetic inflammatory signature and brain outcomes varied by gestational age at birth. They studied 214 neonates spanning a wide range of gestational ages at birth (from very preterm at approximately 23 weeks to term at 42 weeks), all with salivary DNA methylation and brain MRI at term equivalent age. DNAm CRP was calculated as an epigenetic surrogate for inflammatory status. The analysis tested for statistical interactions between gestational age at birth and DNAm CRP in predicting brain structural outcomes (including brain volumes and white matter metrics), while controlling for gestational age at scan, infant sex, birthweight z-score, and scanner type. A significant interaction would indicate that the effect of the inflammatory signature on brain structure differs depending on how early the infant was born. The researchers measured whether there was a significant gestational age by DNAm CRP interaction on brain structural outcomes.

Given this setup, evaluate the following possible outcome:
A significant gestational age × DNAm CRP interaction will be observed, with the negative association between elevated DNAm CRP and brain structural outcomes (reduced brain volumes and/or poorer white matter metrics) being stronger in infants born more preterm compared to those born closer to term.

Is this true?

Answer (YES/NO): YES